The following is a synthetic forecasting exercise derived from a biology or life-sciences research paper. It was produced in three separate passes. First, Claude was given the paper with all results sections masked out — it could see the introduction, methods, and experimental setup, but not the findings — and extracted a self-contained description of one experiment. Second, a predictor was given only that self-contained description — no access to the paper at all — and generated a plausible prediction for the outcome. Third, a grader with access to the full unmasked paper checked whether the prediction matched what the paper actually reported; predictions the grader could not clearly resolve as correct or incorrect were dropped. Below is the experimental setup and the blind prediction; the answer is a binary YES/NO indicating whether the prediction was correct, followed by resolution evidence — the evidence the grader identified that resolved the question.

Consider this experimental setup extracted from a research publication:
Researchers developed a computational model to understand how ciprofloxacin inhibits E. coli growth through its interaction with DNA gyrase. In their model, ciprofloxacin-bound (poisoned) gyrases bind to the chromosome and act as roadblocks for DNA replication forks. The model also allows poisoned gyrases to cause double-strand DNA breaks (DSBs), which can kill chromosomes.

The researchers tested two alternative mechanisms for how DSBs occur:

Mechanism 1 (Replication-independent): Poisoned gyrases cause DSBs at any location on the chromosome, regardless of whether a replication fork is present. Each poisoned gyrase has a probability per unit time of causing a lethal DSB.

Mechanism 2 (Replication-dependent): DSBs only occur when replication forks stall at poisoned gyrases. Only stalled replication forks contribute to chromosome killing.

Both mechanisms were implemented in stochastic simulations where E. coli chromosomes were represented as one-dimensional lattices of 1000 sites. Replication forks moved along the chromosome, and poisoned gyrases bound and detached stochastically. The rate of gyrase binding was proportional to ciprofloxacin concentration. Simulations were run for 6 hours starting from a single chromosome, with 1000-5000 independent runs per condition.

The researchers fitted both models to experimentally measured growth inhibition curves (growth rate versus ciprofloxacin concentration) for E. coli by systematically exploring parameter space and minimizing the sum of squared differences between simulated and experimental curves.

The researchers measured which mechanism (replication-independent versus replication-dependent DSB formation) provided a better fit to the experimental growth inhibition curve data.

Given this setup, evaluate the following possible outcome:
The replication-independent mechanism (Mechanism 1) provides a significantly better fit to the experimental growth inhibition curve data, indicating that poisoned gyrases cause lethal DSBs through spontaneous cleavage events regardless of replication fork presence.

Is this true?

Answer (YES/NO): NO